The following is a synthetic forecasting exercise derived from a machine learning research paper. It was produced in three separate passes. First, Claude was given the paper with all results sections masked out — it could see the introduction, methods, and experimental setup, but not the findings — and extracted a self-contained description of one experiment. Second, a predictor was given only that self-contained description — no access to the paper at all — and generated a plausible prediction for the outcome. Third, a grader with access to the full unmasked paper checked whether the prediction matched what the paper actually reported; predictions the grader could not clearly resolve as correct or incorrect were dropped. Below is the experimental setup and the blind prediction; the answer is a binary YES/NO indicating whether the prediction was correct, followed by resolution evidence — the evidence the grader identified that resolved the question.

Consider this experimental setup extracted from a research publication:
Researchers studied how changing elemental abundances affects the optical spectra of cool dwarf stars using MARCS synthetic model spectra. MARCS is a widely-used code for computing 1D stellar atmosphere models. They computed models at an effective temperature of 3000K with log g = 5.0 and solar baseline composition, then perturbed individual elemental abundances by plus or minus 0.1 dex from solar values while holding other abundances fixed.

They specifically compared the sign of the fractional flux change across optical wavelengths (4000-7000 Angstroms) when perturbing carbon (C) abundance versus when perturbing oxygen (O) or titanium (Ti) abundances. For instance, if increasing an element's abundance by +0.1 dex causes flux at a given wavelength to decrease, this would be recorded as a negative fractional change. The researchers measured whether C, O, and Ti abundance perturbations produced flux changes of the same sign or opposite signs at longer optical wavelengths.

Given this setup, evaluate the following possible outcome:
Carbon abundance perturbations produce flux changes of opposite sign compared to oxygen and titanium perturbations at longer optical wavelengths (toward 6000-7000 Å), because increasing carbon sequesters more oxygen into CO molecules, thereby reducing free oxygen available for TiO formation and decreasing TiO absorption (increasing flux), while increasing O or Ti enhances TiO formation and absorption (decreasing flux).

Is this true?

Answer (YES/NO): YES